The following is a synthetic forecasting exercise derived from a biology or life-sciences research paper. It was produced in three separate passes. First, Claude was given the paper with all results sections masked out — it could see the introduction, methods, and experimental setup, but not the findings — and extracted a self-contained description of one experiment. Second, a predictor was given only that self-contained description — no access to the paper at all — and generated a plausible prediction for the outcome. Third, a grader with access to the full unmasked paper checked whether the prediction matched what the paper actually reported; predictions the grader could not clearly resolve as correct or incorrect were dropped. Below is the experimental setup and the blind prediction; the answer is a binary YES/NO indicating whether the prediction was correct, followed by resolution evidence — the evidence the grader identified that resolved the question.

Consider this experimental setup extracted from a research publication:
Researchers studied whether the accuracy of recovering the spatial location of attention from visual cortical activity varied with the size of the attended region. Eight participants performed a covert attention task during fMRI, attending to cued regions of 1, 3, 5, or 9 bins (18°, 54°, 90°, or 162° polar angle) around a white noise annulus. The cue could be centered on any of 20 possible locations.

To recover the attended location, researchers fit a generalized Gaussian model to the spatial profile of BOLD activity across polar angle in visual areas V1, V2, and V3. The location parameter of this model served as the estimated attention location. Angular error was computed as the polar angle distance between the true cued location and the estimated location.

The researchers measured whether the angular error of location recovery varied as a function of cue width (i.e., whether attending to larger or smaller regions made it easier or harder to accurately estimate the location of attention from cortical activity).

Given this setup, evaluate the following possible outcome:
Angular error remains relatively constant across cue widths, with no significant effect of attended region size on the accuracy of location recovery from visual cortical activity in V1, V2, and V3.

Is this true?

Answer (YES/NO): NO